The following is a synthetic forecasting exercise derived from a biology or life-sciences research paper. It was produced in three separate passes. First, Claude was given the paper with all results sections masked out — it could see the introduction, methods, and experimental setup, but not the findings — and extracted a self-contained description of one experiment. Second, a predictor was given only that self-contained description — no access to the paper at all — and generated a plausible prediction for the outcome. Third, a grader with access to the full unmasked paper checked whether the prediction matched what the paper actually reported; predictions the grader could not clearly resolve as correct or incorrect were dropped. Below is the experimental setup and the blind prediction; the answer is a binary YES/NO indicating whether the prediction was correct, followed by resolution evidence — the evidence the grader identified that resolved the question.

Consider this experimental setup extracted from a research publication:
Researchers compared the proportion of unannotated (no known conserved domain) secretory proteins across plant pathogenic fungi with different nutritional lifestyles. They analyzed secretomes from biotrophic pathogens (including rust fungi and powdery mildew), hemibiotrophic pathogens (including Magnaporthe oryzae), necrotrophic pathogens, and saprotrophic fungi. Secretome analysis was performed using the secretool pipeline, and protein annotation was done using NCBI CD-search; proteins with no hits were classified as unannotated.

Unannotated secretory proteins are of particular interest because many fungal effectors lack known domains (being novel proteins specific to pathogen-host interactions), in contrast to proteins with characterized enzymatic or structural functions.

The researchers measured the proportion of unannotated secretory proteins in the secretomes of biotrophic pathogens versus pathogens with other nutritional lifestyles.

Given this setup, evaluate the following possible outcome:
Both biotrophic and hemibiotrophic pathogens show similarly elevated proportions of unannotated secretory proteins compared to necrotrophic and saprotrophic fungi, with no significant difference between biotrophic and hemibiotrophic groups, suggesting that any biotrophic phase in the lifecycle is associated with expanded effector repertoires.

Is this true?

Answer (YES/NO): NO